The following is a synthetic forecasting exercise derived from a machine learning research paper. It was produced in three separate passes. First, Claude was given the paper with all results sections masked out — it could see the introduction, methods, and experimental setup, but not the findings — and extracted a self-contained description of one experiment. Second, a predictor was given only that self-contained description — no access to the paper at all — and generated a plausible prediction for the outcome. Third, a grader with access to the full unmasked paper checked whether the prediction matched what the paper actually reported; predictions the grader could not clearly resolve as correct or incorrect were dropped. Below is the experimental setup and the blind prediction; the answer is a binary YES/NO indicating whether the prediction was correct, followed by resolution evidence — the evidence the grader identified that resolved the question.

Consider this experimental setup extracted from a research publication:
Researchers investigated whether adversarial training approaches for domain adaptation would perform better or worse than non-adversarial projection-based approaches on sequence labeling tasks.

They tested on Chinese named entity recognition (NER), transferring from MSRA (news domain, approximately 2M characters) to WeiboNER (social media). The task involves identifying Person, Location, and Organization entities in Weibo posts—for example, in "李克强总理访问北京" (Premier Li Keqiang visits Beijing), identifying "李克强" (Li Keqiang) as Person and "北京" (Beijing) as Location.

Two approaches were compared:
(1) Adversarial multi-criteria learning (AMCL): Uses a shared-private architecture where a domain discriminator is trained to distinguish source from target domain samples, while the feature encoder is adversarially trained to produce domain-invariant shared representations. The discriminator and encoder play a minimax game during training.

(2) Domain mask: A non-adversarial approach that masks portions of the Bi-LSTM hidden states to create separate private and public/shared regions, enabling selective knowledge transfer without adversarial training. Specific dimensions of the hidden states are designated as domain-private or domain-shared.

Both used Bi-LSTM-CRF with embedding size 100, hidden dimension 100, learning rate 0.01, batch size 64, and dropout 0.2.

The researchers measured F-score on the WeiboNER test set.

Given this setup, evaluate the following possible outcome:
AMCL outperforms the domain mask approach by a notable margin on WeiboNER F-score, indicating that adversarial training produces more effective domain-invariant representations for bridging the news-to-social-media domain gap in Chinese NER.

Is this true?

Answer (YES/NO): NO